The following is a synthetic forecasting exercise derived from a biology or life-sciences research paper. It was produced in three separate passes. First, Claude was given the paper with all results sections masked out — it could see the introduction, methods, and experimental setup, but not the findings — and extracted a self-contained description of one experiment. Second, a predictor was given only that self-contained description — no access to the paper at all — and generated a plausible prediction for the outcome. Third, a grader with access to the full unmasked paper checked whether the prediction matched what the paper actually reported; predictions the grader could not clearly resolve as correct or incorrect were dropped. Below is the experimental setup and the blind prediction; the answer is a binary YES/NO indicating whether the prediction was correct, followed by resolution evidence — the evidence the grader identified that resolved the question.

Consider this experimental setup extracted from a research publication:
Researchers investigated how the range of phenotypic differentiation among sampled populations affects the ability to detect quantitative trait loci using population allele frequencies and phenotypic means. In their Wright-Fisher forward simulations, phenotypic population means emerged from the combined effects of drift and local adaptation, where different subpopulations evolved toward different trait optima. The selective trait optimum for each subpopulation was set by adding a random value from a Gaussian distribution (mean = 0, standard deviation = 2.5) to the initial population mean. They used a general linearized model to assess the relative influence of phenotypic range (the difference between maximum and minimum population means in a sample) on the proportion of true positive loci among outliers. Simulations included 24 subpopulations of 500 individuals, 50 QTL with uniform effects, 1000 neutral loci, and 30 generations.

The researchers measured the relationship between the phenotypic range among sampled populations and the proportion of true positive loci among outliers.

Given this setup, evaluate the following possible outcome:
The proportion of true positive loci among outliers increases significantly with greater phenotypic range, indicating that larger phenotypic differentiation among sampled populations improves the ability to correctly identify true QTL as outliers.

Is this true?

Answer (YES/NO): YES